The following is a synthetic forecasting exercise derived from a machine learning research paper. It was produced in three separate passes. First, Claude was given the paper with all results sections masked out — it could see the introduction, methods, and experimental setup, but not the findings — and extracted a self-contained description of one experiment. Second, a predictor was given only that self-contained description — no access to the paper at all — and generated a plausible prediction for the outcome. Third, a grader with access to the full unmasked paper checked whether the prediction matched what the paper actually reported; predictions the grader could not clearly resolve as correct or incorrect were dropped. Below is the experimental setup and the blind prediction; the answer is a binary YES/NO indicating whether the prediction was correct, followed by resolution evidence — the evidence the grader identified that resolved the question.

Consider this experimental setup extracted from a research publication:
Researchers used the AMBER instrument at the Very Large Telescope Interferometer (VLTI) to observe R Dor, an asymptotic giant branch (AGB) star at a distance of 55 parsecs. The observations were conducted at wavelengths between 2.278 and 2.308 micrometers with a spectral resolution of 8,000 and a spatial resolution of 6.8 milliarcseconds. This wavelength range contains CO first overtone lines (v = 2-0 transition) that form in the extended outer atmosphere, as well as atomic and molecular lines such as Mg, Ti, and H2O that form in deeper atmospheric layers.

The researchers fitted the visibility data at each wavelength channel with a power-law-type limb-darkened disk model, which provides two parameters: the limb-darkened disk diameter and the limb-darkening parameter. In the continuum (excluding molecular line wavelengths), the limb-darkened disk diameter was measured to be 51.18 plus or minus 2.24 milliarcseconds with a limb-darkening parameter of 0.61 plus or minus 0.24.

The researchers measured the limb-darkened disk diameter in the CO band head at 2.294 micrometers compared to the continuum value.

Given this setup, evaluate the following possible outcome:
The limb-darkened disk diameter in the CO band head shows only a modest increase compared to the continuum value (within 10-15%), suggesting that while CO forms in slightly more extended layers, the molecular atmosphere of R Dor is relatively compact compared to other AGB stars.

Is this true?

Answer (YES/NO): NO